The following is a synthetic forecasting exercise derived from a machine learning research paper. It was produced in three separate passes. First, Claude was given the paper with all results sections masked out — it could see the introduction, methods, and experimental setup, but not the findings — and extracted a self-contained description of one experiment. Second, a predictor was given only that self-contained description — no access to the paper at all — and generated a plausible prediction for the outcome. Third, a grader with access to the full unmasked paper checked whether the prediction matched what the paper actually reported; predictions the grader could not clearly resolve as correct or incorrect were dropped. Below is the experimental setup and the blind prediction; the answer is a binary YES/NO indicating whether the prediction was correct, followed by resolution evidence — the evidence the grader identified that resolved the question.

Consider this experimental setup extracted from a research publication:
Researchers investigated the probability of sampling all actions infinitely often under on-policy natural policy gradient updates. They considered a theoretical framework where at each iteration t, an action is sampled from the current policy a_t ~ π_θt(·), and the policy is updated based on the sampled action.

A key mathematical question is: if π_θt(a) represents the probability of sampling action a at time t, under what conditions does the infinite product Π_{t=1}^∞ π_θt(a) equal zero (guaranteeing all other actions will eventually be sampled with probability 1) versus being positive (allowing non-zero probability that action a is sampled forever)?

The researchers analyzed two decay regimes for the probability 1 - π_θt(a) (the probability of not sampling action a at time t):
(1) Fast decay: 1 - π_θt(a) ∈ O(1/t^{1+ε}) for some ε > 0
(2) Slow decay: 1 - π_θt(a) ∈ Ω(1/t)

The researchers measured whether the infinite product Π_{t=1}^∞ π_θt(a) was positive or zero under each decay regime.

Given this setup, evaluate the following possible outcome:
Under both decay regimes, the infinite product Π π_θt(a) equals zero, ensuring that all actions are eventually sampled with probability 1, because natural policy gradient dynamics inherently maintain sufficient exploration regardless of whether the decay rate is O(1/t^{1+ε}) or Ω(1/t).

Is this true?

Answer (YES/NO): NO